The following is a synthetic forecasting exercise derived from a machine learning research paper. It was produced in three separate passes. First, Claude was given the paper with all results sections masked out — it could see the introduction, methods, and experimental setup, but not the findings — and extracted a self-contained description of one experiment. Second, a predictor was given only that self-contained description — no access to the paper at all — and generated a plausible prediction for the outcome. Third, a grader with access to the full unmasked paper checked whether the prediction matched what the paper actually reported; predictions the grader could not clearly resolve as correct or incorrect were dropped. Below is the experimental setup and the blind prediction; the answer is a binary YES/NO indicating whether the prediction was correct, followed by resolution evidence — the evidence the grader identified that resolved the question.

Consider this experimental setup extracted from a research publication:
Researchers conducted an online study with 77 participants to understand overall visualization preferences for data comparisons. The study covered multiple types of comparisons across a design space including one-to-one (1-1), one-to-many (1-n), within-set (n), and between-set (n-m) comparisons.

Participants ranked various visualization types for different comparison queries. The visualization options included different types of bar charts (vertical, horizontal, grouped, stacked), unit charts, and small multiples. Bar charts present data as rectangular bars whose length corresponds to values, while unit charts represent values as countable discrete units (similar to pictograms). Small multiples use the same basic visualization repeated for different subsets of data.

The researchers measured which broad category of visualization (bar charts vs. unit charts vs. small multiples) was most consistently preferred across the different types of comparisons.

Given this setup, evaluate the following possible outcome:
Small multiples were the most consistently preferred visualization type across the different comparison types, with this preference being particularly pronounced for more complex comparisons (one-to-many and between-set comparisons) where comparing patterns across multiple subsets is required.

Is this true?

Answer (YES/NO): NO